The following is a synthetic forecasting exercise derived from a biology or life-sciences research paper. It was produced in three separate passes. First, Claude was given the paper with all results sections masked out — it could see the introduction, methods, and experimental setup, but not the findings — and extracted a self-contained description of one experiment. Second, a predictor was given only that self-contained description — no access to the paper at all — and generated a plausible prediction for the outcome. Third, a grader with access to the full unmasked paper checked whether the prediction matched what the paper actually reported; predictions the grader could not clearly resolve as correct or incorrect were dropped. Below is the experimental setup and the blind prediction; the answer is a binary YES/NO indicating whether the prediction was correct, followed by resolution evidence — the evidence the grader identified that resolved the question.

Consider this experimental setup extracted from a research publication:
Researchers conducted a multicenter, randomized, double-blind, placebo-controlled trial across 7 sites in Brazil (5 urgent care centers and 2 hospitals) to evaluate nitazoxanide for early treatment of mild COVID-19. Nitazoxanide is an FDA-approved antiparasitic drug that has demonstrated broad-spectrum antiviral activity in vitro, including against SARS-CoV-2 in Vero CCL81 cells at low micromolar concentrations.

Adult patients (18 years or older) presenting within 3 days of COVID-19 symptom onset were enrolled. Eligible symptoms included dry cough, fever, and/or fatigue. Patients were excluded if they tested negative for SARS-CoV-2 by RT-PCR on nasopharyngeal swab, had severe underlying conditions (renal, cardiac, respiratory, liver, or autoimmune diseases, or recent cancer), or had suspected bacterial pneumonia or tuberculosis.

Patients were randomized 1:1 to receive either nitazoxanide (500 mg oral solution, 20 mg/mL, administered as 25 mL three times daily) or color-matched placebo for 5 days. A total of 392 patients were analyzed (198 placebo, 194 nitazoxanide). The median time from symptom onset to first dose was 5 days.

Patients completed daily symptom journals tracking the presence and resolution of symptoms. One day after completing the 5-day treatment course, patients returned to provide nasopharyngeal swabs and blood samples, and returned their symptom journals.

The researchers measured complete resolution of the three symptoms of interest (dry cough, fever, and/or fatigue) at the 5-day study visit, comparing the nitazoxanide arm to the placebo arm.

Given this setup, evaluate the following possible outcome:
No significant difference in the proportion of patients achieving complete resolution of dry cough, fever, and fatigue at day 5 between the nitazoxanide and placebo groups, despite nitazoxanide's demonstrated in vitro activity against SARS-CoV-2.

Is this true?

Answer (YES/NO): YES